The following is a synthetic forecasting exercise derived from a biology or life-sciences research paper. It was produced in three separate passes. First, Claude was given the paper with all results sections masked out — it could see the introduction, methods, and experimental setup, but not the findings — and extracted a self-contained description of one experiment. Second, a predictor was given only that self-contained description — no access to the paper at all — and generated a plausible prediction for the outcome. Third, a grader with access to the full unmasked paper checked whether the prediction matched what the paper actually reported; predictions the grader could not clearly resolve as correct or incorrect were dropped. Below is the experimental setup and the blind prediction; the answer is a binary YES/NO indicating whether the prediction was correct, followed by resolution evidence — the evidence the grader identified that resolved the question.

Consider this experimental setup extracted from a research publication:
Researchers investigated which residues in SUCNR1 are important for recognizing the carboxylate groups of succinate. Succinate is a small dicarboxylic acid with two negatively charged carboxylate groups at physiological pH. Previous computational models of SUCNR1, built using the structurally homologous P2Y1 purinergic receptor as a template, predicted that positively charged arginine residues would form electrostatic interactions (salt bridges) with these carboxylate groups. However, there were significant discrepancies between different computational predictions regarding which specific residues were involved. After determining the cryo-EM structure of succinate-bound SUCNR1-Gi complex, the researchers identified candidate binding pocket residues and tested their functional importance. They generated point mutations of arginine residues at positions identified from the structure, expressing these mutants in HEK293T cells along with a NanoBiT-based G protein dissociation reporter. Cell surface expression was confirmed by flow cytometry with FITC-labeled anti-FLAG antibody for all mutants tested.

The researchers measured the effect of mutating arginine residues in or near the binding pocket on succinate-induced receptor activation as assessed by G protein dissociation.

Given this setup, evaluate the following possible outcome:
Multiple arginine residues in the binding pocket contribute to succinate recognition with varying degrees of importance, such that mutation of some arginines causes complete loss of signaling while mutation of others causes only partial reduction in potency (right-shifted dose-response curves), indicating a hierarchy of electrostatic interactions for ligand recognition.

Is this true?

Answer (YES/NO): NO